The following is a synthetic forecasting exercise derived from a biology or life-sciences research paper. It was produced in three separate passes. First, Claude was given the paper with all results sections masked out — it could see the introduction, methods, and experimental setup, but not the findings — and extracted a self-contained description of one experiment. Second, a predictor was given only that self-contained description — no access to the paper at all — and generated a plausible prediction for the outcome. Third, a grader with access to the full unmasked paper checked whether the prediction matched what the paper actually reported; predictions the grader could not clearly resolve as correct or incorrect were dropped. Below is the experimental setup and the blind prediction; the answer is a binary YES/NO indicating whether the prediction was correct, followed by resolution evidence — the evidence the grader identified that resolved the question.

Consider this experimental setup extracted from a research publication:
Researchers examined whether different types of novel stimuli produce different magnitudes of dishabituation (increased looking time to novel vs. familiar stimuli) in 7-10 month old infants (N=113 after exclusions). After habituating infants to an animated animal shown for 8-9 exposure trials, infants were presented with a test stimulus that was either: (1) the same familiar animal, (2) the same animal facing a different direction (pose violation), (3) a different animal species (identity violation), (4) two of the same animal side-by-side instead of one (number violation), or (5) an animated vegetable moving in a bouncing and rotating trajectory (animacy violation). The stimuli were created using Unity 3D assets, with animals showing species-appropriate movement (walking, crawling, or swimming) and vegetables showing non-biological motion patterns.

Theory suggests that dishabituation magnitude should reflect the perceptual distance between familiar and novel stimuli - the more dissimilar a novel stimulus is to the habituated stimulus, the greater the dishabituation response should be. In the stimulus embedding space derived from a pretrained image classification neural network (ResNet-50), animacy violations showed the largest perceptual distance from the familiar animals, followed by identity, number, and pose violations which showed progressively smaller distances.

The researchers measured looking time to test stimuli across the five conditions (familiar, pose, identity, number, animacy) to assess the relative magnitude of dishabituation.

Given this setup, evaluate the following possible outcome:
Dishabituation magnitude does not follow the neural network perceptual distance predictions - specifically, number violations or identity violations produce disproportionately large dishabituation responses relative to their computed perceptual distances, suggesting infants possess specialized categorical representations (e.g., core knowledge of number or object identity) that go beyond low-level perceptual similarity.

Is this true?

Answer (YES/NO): YES